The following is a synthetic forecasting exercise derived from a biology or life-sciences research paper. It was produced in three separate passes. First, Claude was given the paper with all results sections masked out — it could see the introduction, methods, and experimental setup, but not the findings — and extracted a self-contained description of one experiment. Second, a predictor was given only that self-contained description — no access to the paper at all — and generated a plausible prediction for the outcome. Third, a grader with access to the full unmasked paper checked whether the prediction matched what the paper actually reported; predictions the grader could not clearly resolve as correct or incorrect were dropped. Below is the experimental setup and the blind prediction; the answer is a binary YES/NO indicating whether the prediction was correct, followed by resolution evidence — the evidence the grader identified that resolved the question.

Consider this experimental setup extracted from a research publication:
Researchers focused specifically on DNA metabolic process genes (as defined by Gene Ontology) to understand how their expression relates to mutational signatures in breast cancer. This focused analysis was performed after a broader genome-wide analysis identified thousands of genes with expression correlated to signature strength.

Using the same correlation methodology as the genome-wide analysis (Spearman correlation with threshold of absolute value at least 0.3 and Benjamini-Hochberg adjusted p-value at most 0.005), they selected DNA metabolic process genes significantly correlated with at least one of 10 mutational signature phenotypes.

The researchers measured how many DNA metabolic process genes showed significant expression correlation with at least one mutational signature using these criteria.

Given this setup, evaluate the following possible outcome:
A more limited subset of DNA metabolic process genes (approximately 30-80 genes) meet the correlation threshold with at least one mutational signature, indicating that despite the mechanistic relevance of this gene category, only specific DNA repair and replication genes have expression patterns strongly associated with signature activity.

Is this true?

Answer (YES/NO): NO